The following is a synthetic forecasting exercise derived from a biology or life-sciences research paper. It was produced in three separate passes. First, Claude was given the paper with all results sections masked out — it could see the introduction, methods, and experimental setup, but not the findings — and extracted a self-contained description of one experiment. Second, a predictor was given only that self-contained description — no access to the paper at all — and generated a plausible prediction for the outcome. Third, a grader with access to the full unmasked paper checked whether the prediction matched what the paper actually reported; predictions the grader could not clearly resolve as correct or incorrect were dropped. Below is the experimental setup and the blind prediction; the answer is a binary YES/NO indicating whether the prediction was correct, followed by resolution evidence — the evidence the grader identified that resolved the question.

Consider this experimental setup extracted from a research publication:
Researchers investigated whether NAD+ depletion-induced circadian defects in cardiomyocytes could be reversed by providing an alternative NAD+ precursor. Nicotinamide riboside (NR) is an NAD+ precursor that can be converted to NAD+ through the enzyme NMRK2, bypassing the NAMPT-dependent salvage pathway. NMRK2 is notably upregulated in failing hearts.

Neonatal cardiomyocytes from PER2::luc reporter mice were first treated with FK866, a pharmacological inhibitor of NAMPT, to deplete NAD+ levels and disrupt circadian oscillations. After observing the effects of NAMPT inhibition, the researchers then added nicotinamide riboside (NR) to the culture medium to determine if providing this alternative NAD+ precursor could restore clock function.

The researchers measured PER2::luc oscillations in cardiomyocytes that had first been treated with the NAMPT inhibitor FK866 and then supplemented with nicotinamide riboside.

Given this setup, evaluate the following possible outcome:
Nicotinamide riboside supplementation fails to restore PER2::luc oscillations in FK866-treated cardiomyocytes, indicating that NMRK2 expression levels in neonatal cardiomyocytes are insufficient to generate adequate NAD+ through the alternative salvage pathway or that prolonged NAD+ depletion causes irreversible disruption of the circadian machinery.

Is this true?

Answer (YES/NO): NO